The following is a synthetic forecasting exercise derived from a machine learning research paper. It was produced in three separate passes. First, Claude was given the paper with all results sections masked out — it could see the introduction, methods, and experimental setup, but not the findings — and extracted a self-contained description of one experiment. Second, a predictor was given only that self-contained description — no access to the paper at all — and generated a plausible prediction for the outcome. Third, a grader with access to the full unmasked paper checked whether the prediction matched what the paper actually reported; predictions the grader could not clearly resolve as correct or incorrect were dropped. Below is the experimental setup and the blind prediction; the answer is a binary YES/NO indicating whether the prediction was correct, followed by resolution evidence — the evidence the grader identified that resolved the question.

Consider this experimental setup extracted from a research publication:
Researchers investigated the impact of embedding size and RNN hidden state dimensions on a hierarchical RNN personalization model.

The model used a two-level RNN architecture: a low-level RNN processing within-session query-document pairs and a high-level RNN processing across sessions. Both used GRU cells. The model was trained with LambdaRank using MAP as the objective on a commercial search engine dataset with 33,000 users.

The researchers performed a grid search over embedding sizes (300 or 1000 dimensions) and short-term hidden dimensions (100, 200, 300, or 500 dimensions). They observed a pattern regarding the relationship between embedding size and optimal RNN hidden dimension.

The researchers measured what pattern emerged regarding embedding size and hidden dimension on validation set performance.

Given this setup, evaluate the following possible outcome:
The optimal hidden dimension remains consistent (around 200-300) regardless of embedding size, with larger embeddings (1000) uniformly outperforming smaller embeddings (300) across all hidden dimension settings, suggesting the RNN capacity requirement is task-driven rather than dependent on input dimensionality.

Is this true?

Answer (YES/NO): NO